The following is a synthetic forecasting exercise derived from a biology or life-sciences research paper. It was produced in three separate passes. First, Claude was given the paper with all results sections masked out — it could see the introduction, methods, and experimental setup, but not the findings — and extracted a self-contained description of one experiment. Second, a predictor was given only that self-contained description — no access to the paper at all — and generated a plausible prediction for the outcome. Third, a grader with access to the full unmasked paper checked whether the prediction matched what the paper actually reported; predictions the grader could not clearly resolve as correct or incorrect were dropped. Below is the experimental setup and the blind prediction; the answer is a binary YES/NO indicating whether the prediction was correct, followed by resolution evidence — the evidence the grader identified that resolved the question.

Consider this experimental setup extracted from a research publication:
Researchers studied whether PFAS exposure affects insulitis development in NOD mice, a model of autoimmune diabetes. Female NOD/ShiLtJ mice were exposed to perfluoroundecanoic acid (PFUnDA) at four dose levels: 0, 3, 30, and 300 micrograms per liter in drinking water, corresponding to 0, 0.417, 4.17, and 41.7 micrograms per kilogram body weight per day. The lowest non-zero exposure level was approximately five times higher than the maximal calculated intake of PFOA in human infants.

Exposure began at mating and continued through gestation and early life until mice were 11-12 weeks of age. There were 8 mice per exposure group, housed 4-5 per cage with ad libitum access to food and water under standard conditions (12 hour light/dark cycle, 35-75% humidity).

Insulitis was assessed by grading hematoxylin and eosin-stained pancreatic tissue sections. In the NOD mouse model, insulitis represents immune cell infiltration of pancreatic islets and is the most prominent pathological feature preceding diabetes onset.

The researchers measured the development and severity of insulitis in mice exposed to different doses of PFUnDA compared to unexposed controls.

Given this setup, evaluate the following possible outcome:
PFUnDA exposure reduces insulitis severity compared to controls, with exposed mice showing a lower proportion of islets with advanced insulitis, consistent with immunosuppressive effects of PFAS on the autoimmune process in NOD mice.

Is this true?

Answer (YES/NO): NO